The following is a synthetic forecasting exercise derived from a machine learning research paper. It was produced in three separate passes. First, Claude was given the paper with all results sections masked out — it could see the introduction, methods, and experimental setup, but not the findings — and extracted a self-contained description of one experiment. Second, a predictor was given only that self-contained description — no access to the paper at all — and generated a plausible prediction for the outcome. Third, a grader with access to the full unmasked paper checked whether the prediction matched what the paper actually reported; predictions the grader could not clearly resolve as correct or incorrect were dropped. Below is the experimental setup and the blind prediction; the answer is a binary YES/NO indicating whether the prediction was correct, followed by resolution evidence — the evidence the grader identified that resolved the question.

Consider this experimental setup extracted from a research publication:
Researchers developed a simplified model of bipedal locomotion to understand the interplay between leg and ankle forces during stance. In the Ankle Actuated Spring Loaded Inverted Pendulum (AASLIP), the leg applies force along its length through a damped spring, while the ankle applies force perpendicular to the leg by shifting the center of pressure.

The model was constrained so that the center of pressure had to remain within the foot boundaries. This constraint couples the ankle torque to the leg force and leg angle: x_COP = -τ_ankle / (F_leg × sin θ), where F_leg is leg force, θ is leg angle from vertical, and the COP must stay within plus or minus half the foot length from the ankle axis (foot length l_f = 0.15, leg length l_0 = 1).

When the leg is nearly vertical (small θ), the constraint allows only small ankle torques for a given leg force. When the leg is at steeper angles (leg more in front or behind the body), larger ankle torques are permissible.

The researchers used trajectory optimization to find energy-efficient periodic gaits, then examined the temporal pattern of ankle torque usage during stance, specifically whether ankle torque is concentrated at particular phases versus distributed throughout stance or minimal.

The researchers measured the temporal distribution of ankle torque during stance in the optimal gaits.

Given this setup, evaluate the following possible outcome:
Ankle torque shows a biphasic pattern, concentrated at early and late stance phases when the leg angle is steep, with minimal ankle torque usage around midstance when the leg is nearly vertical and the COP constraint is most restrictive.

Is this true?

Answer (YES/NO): NO